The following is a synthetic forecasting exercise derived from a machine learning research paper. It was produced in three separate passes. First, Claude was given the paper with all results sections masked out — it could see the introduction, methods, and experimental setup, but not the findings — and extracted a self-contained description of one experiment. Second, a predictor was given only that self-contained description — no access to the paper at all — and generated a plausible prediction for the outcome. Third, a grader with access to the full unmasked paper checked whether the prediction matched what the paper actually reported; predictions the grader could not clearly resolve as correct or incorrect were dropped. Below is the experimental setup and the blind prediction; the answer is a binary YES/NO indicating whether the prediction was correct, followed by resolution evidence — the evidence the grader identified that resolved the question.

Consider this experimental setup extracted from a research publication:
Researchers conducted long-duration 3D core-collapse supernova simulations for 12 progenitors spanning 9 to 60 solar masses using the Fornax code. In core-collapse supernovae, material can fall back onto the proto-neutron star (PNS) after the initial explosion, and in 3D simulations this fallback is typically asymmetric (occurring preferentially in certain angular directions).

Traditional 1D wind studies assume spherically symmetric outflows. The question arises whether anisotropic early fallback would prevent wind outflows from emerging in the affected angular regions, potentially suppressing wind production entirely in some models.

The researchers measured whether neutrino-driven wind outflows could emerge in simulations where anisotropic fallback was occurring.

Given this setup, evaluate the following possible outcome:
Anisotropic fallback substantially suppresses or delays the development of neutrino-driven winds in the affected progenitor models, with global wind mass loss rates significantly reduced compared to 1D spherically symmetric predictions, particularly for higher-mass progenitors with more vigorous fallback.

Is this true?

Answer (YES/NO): NO